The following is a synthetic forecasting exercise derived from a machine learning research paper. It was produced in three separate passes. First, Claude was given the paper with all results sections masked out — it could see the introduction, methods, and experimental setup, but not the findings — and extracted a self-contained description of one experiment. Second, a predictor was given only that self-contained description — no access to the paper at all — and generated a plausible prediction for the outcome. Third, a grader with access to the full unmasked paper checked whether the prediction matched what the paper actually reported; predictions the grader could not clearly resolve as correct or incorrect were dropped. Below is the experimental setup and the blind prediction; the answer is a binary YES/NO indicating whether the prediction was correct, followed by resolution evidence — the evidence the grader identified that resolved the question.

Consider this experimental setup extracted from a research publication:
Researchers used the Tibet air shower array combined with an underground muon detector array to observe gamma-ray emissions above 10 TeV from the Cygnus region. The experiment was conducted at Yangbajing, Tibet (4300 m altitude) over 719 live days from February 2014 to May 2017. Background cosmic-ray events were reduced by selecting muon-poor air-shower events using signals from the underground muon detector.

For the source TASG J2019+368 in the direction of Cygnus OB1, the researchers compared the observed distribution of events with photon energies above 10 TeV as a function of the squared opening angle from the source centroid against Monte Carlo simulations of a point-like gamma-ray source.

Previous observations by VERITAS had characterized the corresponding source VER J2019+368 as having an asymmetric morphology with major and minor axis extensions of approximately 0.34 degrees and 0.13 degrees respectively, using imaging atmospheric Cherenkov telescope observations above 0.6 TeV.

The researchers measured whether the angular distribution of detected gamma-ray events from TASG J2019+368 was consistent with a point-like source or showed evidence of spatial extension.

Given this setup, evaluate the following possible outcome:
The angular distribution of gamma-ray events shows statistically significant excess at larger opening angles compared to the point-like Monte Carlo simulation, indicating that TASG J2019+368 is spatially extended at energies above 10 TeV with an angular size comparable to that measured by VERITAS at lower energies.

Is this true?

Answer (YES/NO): YES